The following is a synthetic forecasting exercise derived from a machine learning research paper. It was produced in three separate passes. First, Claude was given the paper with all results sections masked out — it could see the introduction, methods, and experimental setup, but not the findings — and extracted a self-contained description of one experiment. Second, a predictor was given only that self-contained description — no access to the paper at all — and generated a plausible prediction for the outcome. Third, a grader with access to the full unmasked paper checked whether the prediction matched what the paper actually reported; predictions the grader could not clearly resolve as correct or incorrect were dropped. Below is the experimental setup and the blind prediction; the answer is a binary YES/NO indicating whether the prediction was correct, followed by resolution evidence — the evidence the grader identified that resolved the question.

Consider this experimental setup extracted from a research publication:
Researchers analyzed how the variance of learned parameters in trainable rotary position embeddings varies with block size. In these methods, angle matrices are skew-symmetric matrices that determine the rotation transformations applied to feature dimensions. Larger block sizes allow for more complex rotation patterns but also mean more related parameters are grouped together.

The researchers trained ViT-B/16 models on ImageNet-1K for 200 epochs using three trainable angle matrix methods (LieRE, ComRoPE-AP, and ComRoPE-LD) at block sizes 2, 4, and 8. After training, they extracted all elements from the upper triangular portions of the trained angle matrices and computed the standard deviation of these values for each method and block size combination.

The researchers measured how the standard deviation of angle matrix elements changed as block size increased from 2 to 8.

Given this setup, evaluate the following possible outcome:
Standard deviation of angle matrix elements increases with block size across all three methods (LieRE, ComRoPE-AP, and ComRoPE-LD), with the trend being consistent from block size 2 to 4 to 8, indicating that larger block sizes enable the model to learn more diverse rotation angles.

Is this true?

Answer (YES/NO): NO